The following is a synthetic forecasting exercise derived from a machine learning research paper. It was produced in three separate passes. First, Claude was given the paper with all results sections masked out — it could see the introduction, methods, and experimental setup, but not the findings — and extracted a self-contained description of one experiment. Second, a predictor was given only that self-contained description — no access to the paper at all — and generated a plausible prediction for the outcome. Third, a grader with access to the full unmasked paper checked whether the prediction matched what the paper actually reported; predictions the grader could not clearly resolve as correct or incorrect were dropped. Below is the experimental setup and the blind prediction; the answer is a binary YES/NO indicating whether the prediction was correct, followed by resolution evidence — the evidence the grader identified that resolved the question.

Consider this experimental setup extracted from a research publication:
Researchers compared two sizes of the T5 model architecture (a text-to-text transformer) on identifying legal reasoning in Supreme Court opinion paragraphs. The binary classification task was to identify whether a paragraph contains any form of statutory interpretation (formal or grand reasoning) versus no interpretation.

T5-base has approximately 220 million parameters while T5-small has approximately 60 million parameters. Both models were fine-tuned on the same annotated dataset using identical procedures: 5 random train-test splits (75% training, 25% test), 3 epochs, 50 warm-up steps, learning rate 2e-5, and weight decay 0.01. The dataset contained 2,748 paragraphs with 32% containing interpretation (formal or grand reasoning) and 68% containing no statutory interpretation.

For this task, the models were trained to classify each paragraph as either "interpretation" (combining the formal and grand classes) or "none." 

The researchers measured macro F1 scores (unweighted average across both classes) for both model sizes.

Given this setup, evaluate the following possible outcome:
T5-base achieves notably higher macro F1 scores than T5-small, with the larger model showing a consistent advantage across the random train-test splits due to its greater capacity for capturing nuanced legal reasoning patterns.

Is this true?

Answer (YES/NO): NO